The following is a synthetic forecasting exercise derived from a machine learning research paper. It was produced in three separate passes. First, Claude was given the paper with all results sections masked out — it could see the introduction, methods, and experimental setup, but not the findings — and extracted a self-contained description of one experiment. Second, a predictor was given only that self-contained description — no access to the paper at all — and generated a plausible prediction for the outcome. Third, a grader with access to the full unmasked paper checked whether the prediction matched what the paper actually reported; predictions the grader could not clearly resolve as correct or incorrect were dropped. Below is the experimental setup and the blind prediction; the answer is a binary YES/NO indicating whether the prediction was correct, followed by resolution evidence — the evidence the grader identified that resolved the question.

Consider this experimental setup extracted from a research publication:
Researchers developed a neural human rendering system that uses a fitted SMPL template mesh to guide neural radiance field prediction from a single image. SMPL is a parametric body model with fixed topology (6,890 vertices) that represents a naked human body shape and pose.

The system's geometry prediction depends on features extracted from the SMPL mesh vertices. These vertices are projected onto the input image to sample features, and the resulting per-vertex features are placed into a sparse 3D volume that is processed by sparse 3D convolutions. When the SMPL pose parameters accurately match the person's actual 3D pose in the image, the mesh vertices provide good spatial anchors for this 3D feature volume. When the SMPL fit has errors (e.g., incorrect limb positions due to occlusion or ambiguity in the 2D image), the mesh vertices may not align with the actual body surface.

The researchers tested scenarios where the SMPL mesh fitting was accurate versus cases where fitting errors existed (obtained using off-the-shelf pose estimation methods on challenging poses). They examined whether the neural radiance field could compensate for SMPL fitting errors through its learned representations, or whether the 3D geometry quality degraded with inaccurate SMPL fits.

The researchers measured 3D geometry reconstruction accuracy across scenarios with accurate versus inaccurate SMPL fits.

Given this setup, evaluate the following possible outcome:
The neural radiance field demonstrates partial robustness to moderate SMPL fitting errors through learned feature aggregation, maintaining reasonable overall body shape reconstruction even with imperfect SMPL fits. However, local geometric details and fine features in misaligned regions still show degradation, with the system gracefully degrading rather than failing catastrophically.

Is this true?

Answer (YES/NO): NO